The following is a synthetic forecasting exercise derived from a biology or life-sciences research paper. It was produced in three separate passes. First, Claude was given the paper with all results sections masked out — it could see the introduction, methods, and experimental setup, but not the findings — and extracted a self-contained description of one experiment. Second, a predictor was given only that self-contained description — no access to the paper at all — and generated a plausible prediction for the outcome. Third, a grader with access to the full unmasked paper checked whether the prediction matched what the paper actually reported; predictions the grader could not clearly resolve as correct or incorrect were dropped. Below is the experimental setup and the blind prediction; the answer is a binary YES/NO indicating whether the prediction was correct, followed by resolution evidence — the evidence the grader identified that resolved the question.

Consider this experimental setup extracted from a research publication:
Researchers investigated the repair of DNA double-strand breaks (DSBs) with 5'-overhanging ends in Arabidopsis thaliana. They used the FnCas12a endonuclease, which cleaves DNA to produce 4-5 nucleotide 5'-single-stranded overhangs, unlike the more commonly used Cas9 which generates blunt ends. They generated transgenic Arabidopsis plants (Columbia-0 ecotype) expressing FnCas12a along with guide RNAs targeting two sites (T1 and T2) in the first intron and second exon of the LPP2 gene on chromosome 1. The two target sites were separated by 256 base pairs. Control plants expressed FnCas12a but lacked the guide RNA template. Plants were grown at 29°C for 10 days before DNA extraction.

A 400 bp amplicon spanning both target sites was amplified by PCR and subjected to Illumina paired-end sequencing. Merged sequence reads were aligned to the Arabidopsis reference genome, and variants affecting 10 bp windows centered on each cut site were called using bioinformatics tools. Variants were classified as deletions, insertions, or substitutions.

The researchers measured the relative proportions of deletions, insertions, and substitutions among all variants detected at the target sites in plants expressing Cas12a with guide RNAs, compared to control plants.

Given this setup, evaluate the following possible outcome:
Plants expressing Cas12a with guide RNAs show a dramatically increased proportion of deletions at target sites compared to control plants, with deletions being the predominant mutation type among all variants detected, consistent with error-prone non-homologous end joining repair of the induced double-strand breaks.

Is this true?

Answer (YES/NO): YES